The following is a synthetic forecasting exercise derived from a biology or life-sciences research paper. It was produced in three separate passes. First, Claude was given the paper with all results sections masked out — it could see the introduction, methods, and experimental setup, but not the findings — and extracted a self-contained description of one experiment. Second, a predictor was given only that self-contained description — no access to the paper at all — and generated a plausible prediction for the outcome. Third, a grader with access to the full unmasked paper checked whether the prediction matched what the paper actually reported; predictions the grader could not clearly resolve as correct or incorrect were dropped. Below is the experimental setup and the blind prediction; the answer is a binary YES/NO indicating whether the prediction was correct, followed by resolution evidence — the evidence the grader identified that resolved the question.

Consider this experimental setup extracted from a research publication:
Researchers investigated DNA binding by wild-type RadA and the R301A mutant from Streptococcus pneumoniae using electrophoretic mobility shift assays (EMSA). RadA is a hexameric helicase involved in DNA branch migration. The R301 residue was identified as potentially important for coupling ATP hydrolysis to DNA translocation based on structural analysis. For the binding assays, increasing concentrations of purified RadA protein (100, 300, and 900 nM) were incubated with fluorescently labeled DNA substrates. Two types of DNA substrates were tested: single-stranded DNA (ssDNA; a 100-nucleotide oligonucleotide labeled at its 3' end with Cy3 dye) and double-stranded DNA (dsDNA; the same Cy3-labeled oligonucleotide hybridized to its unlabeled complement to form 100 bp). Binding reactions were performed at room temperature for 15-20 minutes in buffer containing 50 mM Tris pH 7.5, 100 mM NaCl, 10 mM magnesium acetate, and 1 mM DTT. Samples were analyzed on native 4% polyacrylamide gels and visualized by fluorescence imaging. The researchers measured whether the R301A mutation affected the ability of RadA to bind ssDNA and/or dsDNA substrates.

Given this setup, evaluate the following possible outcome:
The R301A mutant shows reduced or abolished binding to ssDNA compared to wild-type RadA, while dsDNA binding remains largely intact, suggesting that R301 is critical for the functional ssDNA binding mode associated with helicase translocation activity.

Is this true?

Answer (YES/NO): NO